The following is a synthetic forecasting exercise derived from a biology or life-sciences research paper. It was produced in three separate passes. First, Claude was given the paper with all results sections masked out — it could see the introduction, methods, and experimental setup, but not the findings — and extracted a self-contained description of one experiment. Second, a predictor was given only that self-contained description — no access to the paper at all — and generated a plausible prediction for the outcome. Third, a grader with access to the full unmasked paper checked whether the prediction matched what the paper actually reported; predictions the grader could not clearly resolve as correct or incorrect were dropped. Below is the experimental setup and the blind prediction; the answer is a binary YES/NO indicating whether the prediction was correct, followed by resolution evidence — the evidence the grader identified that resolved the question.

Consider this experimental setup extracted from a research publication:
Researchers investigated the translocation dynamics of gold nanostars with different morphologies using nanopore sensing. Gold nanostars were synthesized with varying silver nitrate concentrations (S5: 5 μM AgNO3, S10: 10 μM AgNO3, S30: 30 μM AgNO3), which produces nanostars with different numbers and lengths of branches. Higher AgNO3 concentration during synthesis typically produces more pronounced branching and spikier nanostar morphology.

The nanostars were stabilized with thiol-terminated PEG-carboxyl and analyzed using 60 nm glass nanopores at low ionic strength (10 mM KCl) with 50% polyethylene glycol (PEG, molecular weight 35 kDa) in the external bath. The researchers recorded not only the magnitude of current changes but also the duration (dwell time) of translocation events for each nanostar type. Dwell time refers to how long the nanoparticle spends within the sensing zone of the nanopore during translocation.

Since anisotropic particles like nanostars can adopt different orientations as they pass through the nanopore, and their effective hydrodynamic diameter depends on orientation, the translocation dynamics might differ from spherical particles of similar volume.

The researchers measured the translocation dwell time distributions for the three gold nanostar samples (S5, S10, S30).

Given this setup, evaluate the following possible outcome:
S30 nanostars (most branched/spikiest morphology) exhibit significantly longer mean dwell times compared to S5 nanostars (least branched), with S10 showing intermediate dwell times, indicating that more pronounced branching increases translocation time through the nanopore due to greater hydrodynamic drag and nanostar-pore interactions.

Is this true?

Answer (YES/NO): NO